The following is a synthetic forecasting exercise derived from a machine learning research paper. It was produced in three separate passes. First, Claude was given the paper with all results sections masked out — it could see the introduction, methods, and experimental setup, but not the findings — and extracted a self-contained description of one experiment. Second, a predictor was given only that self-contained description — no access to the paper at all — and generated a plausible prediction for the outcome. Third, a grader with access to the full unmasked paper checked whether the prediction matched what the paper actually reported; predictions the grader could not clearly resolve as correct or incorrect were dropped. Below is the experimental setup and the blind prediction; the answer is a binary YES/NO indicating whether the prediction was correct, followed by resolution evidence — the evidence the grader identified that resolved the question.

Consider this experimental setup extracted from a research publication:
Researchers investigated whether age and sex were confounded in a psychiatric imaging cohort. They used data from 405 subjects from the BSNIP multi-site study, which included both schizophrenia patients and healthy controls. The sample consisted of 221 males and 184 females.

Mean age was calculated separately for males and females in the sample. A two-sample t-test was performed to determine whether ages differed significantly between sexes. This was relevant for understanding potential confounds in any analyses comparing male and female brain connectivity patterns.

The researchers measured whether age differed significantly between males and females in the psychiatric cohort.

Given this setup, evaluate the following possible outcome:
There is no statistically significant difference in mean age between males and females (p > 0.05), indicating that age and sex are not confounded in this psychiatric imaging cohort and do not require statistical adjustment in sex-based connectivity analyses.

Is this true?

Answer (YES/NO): NO